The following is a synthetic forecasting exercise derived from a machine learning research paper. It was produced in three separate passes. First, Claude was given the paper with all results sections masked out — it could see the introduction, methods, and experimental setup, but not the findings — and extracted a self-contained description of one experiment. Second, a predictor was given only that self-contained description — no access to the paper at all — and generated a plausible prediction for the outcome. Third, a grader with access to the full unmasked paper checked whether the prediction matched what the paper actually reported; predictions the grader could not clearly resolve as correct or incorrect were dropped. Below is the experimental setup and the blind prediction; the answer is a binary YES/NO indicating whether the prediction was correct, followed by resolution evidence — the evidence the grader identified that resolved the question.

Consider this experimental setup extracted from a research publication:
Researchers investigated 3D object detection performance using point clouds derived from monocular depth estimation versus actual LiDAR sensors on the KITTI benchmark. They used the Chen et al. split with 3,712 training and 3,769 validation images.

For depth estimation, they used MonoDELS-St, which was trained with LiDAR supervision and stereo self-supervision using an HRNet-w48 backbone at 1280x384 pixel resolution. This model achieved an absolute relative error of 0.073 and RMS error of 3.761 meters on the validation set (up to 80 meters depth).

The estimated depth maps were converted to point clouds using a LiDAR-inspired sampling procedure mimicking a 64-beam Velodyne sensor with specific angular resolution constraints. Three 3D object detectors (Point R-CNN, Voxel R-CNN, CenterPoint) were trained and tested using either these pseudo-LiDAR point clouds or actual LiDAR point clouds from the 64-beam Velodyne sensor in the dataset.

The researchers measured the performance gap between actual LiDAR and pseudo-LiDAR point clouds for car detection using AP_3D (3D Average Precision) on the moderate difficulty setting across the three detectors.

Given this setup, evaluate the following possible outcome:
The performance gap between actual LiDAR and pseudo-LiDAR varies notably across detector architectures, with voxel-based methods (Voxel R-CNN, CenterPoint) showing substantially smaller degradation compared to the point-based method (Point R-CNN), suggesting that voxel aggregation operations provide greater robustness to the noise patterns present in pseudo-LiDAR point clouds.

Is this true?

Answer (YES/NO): YES